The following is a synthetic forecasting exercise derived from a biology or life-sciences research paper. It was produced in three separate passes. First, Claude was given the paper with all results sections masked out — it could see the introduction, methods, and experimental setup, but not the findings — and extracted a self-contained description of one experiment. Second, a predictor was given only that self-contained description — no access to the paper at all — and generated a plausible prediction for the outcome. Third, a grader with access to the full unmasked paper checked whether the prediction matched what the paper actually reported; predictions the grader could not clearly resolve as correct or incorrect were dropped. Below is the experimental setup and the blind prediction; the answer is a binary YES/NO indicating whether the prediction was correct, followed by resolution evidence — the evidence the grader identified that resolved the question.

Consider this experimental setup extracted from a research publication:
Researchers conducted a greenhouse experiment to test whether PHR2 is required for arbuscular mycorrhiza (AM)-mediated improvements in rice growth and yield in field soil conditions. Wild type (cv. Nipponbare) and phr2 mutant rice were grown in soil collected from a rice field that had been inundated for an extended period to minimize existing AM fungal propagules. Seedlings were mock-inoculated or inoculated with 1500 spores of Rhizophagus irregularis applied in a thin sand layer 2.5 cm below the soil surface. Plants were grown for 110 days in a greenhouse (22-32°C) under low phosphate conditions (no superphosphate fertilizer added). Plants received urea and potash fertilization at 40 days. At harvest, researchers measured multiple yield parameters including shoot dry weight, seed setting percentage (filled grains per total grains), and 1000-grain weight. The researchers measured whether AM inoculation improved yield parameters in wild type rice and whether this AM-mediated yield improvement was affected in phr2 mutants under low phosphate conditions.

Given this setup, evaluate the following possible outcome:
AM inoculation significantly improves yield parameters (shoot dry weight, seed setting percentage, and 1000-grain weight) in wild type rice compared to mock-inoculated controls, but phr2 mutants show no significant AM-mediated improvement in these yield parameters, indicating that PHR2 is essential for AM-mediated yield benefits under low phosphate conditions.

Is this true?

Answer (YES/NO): NO